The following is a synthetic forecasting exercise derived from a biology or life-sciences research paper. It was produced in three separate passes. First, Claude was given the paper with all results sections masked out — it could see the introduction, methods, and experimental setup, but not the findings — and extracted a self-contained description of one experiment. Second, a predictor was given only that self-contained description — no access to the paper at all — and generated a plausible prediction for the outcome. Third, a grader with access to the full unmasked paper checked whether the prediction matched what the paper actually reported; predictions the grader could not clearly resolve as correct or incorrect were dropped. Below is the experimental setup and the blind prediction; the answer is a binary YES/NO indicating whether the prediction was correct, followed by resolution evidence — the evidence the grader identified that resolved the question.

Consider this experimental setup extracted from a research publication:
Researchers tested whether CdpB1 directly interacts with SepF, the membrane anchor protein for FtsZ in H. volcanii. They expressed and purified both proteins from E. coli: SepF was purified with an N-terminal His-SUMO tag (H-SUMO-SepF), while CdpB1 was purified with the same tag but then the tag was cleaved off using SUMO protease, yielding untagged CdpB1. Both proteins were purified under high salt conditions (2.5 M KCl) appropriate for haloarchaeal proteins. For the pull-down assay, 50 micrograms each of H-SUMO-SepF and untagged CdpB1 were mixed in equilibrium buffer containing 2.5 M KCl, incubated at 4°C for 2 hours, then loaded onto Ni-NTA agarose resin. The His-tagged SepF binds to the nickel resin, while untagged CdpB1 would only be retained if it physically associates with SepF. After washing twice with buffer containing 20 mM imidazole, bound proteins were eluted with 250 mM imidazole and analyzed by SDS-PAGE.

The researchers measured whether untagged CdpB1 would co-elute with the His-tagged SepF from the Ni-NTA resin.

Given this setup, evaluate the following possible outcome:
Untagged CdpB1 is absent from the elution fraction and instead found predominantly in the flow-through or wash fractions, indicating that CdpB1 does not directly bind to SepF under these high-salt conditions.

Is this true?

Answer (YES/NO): NO